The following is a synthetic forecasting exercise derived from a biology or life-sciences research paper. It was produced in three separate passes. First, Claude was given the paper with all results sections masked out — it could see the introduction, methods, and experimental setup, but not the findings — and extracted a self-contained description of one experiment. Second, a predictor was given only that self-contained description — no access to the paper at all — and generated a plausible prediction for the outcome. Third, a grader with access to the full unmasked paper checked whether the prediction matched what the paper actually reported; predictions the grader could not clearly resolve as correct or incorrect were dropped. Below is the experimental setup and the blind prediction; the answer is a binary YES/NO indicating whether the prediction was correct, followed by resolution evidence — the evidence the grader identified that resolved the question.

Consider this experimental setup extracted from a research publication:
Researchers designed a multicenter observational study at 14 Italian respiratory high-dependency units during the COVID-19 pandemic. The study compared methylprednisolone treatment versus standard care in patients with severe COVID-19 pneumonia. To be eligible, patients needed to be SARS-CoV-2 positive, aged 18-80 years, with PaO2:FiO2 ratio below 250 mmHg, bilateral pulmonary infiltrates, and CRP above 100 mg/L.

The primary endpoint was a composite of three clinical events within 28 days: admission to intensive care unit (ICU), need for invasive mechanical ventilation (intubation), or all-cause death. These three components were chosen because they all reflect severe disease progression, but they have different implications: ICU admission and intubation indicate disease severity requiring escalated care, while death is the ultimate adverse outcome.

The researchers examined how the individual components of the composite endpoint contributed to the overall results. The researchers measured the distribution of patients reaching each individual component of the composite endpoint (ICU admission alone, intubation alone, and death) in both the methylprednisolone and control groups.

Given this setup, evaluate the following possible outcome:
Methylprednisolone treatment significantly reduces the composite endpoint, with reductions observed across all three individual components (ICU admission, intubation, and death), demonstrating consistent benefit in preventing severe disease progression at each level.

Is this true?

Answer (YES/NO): NO